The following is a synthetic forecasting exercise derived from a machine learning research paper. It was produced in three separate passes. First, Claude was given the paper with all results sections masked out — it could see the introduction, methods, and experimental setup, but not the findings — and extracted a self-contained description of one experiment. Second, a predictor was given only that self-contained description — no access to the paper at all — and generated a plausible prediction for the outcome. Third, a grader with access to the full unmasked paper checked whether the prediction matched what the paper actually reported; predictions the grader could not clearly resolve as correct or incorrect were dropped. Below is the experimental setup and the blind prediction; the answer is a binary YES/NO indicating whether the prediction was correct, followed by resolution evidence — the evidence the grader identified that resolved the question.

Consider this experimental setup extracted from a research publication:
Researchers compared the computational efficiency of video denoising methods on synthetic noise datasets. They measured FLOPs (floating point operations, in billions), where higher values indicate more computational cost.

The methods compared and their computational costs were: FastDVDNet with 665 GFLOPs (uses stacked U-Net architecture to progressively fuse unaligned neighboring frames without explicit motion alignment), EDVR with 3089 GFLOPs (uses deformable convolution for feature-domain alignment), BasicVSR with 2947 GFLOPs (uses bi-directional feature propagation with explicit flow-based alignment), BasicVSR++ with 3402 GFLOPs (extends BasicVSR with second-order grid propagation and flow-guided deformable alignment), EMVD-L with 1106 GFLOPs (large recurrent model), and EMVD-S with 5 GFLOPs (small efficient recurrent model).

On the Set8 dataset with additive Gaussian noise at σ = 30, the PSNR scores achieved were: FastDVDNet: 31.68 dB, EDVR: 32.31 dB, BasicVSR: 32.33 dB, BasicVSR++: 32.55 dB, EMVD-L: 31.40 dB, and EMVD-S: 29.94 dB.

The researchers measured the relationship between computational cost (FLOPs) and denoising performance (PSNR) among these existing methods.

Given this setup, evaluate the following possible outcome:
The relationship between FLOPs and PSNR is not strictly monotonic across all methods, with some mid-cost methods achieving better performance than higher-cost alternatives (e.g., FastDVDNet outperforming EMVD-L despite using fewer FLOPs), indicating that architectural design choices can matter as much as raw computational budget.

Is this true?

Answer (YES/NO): YES